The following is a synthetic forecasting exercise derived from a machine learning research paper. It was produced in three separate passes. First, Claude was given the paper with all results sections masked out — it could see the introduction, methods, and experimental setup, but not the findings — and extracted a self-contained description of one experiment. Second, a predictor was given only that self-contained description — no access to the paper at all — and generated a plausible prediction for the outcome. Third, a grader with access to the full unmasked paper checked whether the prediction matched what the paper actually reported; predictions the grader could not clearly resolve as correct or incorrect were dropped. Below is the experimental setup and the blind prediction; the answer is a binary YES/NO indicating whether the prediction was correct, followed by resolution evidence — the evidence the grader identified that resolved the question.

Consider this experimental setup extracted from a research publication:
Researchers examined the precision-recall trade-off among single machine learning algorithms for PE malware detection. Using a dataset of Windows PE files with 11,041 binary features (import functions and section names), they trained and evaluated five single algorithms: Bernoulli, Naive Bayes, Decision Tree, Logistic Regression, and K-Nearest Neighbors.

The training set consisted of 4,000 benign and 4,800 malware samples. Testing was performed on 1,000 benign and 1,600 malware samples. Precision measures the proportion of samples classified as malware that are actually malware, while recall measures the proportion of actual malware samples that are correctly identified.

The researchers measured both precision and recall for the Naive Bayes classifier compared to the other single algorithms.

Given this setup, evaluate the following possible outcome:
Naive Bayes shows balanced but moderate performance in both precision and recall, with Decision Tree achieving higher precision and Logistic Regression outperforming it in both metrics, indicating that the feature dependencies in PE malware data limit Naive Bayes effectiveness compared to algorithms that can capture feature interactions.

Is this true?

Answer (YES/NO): NO